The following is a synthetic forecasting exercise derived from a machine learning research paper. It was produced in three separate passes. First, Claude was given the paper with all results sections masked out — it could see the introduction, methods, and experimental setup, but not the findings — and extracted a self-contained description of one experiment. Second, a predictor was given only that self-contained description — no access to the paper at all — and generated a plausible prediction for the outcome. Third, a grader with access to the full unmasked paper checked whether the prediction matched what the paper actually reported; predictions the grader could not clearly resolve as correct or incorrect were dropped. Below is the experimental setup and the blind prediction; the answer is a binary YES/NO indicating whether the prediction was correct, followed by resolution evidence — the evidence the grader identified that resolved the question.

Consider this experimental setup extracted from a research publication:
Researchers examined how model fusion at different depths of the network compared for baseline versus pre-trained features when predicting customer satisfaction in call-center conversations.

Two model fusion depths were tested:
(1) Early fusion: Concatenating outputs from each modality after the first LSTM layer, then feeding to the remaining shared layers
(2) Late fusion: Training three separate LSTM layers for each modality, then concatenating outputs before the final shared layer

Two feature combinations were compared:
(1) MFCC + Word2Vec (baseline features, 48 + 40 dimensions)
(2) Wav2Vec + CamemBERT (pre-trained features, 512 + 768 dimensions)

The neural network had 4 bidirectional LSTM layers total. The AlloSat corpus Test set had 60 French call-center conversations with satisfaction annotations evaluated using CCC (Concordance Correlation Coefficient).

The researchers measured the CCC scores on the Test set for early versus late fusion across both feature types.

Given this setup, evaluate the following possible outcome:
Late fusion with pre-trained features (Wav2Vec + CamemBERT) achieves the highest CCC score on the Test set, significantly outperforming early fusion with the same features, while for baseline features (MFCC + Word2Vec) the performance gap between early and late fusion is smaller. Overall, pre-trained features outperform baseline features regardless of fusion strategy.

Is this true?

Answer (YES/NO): NO